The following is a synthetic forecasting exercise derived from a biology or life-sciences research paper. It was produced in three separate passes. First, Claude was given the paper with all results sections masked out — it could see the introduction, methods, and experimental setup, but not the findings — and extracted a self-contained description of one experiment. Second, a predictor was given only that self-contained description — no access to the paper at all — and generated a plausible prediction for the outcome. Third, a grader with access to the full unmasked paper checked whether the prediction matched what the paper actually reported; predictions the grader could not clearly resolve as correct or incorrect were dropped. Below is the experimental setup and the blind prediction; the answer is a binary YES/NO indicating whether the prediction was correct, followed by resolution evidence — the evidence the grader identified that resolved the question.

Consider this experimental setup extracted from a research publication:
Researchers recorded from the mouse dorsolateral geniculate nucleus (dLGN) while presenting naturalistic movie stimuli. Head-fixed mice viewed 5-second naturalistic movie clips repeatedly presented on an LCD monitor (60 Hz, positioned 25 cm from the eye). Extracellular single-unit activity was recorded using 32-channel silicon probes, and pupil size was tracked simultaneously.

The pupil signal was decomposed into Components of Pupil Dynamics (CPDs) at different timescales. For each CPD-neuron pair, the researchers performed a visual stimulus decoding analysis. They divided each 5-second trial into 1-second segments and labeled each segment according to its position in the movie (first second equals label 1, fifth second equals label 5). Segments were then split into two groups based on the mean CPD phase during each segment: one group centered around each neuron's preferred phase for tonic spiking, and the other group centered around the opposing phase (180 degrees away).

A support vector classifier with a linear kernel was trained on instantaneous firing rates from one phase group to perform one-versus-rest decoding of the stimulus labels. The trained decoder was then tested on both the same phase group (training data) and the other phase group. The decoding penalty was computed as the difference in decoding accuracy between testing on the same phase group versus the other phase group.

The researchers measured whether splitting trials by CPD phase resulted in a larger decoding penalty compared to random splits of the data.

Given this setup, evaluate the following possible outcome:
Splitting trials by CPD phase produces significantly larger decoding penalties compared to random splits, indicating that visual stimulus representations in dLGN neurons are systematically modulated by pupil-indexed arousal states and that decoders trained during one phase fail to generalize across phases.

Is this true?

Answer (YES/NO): YES